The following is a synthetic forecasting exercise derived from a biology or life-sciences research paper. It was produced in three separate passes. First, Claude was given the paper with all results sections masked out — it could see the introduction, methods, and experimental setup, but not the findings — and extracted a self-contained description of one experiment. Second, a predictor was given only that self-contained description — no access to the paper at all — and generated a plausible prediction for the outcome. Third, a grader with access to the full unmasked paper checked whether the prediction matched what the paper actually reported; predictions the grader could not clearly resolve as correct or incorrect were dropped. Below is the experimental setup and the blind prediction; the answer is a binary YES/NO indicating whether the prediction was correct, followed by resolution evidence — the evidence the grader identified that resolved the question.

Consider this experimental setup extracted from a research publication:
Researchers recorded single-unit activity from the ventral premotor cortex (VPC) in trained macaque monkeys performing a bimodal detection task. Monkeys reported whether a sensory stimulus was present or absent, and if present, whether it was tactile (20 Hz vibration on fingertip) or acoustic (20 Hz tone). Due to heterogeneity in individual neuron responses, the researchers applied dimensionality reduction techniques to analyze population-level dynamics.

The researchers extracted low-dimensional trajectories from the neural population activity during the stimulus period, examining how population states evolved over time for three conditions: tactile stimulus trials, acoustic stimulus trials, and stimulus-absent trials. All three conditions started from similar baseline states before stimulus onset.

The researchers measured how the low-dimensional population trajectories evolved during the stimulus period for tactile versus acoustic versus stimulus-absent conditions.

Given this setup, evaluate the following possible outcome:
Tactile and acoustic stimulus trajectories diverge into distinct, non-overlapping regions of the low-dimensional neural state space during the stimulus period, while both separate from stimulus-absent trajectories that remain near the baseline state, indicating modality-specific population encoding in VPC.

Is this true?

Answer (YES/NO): YES